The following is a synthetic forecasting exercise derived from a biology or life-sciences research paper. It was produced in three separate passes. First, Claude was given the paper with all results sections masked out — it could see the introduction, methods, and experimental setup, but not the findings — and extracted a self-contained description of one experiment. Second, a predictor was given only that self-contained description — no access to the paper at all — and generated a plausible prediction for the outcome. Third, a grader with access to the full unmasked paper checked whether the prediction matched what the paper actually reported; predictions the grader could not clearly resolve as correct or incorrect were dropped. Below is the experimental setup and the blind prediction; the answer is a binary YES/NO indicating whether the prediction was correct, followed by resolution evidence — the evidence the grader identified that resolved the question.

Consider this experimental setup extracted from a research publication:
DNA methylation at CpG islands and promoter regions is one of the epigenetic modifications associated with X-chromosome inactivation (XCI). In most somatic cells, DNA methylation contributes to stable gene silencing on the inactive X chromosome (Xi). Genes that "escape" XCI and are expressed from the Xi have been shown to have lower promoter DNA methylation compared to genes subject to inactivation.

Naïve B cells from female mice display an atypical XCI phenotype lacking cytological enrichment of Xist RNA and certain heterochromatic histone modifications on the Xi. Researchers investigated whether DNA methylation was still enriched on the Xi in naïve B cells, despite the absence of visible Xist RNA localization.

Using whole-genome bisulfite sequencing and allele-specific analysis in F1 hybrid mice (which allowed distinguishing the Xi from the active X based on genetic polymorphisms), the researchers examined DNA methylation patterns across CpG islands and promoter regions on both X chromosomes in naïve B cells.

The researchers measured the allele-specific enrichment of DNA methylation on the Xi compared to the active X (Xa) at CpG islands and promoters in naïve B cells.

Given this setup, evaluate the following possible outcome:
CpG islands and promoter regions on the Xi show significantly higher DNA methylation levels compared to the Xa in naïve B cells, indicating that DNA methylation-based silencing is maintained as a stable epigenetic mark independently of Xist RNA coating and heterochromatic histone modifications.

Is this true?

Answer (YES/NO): NO